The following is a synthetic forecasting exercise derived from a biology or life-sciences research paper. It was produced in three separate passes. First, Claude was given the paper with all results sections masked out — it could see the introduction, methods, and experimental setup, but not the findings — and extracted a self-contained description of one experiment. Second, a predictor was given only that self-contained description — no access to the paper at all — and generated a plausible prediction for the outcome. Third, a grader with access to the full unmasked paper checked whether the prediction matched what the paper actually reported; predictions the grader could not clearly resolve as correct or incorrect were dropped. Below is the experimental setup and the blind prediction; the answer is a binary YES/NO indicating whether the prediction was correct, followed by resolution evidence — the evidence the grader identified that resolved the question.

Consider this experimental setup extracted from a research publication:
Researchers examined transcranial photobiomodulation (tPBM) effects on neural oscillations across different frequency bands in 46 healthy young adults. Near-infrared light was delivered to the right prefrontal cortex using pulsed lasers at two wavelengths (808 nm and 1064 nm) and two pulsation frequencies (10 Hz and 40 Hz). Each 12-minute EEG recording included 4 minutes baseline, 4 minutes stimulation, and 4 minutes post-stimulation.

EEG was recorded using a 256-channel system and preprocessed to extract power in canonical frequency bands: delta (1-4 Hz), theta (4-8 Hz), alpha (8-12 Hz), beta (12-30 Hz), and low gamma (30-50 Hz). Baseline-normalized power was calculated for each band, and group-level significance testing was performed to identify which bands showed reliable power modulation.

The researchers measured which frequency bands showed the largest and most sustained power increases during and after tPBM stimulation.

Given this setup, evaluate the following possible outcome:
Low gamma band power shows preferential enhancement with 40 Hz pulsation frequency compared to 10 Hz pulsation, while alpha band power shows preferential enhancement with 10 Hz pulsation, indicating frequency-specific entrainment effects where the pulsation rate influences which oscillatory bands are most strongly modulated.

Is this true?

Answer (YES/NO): NO